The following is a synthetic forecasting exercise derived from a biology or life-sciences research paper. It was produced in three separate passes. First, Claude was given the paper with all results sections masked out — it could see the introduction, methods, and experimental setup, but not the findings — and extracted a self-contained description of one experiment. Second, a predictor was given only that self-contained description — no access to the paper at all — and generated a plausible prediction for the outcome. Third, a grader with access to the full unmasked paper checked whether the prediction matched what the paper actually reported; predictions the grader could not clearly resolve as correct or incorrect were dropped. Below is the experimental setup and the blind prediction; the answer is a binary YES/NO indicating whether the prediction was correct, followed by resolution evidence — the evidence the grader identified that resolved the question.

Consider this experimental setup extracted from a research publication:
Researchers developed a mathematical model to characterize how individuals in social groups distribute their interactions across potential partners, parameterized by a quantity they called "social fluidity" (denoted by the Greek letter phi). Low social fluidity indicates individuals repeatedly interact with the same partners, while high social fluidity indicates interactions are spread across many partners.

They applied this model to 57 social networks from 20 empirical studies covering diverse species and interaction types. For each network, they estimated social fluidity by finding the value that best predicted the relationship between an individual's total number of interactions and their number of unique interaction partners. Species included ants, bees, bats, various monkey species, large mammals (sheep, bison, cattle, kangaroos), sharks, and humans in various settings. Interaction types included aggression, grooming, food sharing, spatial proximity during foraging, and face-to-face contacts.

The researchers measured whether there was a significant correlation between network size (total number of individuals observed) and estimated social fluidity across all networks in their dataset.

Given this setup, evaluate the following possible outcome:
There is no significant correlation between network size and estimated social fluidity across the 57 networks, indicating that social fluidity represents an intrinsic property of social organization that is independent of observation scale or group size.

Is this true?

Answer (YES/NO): YES